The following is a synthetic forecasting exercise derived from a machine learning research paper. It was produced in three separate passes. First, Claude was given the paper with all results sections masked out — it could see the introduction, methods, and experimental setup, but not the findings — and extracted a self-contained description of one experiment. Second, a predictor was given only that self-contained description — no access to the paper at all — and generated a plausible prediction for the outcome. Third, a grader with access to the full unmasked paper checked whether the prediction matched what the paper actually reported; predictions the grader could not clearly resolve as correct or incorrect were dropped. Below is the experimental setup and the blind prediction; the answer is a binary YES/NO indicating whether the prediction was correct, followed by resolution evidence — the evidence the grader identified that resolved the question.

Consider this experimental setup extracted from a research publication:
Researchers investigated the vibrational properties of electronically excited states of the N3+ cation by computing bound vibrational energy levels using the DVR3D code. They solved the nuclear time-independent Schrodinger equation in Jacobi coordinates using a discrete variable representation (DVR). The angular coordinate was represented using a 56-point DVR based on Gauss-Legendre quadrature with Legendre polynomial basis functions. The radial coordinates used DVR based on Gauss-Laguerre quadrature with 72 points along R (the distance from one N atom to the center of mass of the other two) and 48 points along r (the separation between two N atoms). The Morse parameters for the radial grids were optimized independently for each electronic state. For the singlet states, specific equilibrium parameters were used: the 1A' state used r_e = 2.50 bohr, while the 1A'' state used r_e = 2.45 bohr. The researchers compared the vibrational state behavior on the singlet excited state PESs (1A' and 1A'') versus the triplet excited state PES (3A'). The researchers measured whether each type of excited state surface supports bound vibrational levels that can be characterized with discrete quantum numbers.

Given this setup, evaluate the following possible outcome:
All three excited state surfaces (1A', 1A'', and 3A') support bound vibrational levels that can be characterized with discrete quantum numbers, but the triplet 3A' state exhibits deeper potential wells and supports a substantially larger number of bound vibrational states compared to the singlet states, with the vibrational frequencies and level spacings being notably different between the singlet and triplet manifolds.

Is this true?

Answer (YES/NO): NO